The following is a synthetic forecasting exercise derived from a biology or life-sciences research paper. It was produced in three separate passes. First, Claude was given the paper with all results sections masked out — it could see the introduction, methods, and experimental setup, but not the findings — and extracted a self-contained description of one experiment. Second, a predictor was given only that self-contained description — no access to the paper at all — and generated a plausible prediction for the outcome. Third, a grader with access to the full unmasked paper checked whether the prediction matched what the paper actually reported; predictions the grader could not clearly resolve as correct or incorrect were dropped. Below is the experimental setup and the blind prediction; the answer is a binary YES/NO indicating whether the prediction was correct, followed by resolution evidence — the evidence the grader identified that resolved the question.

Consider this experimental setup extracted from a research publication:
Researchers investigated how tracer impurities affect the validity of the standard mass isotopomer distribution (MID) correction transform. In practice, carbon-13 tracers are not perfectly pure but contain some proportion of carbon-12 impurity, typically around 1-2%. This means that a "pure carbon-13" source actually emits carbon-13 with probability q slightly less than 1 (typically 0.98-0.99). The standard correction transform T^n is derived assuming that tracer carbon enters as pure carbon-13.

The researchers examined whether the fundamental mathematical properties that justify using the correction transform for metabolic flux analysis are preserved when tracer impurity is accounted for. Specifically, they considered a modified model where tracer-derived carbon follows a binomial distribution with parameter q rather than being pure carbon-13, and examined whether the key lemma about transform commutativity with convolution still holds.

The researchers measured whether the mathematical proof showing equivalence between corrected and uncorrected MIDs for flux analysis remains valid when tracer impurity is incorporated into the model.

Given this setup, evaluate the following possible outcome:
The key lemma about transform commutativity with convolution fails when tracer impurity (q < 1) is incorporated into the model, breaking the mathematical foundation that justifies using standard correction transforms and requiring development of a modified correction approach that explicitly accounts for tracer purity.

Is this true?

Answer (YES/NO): NO